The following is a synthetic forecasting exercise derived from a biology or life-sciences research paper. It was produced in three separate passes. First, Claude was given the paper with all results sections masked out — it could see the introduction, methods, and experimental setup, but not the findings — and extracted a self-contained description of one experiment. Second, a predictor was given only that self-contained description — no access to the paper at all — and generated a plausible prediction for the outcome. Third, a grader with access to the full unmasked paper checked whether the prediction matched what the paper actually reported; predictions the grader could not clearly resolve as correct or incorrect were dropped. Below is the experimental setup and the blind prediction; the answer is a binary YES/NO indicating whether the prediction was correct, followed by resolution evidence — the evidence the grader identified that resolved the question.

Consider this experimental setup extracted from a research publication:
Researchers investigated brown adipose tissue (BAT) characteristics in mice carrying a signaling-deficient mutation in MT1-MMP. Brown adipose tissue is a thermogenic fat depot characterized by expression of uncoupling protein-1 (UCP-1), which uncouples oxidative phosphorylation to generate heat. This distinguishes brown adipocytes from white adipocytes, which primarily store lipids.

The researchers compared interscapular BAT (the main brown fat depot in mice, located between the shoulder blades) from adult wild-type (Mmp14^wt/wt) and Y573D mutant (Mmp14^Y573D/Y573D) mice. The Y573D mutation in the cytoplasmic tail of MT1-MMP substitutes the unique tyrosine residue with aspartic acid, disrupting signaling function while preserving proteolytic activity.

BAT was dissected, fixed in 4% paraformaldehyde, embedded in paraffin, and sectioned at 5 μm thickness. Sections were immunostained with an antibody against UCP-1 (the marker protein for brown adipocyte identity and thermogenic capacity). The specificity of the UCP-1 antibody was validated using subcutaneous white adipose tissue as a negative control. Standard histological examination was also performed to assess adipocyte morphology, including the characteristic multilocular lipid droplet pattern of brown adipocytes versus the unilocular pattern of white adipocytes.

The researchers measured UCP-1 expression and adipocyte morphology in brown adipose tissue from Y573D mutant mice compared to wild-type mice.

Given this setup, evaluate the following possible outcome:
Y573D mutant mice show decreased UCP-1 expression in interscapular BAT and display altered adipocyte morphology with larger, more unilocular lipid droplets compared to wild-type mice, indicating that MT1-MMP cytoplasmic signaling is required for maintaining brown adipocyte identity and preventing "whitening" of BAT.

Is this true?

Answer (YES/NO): YES